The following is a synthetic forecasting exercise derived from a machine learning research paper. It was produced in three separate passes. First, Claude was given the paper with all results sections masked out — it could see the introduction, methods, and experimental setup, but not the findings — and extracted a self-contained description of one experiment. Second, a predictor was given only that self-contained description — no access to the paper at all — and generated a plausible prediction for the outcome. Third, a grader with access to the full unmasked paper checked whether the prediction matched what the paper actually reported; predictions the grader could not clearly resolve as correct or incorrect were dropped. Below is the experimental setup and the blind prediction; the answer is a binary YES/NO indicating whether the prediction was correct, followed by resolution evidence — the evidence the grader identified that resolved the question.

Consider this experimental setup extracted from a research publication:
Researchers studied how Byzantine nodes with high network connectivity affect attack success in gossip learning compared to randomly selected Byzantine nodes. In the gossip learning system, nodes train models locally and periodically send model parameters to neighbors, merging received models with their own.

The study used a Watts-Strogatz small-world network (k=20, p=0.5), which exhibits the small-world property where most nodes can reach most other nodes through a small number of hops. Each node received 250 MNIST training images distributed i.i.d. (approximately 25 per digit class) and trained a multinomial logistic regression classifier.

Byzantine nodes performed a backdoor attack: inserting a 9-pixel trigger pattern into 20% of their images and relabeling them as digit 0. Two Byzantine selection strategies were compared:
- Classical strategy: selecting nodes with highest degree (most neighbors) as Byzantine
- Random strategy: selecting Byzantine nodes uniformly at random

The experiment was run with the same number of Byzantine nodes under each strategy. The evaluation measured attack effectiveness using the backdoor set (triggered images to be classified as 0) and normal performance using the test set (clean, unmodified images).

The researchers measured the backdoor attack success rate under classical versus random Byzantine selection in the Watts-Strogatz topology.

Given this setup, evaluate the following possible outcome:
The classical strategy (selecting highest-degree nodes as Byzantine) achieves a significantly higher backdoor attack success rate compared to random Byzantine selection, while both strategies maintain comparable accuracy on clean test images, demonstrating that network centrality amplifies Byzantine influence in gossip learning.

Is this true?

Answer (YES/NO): NO